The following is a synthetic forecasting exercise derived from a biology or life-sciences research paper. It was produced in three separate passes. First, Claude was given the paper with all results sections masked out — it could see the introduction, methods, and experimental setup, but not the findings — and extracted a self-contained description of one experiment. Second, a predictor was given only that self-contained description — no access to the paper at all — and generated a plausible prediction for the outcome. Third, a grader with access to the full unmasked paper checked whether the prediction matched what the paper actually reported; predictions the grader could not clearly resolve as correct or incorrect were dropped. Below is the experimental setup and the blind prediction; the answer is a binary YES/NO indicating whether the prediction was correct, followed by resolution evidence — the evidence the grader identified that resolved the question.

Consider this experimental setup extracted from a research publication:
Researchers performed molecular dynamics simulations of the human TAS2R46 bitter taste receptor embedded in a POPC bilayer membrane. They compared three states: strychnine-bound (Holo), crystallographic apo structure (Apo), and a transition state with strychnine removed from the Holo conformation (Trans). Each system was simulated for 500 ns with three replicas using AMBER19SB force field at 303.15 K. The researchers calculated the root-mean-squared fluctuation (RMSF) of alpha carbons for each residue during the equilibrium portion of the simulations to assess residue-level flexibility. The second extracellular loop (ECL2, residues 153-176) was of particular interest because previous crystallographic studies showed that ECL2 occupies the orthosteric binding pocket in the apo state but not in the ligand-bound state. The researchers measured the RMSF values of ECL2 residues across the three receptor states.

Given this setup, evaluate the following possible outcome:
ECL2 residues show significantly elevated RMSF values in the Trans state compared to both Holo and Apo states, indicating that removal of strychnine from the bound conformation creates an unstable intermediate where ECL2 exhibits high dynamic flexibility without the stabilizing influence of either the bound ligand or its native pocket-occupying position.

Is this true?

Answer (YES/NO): NO